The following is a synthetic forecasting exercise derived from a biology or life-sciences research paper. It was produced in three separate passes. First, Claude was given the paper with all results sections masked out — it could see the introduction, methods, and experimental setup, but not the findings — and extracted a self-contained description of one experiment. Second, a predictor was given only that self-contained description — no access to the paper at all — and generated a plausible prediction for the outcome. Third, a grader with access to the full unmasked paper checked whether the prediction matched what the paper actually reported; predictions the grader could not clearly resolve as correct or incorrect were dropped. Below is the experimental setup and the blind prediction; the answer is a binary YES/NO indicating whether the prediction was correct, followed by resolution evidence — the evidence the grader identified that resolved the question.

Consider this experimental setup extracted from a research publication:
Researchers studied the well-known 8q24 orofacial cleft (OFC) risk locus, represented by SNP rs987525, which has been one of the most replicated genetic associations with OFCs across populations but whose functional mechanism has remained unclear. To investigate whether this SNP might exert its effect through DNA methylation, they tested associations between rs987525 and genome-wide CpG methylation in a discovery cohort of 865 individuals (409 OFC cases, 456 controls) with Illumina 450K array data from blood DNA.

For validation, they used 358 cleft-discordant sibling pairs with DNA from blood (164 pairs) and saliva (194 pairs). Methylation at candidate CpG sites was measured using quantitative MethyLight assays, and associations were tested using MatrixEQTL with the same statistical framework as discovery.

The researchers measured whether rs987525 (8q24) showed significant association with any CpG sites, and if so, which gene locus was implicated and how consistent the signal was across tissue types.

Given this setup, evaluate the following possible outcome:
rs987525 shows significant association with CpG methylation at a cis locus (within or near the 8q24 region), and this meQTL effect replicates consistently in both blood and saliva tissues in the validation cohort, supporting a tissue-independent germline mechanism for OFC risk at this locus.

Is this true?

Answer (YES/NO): NO